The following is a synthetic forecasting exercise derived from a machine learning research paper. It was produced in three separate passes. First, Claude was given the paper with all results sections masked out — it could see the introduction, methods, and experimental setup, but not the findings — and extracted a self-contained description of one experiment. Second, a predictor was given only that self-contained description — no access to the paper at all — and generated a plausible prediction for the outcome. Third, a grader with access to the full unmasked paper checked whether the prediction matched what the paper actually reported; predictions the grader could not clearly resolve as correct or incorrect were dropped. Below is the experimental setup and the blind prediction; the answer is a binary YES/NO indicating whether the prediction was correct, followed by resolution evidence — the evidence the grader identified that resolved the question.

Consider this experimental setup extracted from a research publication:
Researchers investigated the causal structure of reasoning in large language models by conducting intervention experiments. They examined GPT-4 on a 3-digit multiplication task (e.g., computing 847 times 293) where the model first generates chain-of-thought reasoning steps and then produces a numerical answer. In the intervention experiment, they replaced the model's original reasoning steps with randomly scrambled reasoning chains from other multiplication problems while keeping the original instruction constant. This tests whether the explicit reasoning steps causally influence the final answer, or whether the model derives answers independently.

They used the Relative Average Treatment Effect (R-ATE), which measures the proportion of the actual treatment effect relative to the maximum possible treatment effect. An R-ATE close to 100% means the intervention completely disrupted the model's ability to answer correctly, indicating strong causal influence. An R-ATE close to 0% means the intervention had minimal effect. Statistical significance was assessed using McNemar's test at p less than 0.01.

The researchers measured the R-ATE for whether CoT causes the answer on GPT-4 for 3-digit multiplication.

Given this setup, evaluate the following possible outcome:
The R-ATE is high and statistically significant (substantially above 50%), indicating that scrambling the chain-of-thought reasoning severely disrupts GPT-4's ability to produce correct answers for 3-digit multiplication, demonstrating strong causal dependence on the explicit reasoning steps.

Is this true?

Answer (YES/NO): YES